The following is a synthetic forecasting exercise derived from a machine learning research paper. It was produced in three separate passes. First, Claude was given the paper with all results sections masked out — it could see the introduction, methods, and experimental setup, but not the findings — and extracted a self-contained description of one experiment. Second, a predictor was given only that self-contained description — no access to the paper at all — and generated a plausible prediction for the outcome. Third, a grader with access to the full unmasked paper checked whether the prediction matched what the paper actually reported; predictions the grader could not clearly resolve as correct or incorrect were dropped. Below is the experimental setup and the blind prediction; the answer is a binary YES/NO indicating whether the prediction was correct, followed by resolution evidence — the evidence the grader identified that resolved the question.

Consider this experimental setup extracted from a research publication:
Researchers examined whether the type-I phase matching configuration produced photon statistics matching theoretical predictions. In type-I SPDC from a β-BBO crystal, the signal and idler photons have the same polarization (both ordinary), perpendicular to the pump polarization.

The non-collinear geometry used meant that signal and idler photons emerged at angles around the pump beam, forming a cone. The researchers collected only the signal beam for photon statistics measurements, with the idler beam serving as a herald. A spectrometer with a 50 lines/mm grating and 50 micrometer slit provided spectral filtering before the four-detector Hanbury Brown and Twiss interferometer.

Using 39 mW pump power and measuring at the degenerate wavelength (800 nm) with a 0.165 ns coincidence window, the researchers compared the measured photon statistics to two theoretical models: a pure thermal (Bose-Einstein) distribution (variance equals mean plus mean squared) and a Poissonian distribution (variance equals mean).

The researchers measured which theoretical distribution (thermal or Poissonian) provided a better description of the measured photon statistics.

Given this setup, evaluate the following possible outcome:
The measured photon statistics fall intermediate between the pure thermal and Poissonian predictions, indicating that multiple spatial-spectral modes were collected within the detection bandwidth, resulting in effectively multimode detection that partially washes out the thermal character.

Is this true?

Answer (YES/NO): NO